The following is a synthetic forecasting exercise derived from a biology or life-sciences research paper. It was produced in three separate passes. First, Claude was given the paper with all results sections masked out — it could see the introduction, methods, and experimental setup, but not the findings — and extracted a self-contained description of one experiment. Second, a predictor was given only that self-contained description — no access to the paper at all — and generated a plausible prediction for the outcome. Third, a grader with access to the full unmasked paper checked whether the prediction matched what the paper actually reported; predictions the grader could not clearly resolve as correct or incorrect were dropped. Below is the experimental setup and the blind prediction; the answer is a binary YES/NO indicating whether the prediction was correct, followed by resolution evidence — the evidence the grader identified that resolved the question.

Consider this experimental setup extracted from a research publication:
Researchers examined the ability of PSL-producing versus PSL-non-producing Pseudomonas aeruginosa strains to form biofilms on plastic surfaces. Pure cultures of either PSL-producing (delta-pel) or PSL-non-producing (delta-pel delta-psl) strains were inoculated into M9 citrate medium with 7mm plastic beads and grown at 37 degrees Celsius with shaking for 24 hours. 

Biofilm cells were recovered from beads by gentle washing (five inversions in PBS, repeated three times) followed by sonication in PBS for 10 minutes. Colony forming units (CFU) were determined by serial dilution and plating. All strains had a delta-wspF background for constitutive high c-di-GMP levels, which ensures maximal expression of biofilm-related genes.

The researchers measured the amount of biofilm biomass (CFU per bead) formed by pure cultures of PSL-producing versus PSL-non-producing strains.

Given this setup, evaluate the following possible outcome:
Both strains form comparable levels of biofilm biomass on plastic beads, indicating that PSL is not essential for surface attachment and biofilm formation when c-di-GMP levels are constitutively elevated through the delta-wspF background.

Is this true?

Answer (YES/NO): NO